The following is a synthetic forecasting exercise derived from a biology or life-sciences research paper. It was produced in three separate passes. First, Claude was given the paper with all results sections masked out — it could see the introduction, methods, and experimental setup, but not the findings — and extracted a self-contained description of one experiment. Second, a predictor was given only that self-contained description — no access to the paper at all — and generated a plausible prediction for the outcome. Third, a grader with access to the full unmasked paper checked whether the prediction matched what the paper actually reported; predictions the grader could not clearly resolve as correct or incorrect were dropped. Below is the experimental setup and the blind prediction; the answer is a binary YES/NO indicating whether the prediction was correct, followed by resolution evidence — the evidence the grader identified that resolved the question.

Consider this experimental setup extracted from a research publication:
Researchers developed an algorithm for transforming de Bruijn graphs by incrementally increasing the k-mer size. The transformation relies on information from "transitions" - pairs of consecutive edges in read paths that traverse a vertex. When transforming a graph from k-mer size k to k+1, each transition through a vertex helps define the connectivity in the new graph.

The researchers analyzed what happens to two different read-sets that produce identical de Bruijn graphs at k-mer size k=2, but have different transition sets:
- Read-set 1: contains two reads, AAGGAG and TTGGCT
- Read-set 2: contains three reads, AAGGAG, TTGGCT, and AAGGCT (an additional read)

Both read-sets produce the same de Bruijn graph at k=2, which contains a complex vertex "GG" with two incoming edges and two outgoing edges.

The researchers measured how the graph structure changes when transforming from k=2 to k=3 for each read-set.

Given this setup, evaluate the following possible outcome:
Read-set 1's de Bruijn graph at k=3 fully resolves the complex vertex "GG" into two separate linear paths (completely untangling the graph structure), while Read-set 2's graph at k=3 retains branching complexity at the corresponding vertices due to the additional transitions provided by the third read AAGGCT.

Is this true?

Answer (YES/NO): YES